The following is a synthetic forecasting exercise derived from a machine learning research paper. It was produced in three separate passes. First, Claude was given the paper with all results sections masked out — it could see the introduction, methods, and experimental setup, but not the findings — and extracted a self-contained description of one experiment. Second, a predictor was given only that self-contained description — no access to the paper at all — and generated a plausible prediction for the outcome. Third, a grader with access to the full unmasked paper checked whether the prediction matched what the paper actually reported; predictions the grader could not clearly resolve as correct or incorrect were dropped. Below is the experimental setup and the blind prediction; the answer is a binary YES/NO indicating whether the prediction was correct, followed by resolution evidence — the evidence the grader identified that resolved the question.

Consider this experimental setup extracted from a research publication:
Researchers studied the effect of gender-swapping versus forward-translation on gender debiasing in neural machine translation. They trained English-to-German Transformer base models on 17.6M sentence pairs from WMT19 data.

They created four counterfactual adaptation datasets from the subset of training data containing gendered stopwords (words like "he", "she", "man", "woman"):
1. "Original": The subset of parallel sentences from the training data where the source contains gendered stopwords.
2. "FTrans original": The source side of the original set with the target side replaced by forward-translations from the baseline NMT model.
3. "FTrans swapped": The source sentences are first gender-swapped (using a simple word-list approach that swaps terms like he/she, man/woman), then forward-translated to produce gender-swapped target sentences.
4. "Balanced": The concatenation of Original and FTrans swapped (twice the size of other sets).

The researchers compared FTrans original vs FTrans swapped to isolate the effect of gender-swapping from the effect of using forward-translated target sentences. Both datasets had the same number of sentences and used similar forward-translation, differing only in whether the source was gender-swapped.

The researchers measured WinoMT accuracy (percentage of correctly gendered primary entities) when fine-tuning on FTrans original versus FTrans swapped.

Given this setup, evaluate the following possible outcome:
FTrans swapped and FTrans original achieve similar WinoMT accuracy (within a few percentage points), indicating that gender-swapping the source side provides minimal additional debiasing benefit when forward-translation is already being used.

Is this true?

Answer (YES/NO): YES